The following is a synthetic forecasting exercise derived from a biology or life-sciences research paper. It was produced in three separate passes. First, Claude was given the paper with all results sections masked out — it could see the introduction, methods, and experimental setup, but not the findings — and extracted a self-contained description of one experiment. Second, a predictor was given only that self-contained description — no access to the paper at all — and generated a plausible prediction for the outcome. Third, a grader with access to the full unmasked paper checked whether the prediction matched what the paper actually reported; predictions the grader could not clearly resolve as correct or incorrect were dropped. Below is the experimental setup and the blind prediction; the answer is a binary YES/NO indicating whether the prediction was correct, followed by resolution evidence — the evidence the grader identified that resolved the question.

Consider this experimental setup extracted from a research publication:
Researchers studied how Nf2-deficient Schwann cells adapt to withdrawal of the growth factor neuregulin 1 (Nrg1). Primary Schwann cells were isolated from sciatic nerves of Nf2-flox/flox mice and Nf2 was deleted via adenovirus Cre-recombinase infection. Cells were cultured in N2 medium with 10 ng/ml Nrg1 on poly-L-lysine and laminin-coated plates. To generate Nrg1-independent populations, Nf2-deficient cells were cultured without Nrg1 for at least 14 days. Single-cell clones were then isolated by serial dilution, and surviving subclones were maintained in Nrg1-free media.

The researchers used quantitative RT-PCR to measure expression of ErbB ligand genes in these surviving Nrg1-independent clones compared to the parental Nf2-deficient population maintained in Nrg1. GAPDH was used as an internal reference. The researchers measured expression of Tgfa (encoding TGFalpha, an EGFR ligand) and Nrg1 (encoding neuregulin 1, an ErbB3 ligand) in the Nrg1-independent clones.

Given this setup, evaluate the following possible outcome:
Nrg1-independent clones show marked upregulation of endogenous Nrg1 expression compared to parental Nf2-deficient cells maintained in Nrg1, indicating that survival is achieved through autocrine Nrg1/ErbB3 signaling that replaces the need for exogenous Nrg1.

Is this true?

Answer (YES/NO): NO